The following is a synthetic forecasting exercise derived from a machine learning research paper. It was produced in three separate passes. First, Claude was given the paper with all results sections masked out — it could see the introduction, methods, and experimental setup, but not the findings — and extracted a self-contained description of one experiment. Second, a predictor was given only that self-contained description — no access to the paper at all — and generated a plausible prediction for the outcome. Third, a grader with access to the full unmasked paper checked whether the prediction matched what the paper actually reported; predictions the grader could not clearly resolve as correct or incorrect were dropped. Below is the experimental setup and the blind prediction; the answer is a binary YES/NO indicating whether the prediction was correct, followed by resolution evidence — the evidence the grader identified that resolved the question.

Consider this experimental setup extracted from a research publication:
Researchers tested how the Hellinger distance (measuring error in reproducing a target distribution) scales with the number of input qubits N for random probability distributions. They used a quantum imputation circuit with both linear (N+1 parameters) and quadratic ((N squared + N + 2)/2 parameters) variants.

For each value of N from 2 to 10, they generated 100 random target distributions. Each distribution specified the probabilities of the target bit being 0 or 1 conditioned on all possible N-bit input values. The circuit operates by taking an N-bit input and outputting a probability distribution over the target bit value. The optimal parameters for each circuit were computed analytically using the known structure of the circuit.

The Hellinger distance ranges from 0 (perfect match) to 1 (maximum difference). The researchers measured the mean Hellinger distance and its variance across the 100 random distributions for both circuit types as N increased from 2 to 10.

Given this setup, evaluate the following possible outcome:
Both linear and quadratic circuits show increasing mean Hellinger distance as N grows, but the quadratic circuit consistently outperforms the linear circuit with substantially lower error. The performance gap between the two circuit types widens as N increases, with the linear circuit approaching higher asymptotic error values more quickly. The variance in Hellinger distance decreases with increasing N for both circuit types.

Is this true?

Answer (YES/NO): NO